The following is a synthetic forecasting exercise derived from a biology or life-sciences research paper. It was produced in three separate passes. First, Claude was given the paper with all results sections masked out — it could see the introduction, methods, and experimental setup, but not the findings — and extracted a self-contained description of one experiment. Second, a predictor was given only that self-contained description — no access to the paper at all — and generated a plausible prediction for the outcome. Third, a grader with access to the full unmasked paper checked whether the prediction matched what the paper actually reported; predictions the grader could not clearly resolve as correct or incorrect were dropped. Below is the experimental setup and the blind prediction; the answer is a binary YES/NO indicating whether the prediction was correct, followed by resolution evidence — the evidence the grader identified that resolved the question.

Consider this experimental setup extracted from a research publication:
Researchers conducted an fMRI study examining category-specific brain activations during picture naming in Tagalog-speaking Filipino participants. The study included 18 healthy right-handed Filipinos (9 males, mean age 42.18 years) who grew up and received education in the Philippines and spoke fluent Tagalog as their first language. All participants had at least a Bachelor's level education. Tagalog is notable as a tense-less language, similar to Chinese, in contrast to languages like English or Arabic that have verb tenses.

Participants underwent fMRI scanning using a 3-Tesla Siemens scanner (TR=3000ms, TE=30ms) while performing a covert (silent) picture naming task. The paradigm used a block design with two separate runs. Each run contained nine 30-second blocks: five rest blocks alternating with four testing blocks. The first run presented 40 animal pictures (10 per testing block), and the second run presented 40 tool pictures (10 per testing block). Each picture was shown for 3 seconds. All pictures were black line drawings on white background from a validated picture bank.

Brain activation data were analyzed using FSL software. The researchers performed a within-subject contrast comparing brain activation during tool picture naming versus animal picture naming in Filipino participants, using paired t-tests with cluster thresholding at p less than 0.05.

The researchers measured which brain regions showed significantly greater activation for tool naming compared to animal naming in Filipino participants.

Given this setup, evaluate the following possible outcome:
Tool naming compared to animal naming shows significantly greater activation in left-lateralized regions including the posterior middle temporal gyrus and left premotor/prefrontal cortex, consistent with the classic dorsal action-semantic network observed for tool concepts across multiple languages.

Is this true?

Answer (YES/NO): NO